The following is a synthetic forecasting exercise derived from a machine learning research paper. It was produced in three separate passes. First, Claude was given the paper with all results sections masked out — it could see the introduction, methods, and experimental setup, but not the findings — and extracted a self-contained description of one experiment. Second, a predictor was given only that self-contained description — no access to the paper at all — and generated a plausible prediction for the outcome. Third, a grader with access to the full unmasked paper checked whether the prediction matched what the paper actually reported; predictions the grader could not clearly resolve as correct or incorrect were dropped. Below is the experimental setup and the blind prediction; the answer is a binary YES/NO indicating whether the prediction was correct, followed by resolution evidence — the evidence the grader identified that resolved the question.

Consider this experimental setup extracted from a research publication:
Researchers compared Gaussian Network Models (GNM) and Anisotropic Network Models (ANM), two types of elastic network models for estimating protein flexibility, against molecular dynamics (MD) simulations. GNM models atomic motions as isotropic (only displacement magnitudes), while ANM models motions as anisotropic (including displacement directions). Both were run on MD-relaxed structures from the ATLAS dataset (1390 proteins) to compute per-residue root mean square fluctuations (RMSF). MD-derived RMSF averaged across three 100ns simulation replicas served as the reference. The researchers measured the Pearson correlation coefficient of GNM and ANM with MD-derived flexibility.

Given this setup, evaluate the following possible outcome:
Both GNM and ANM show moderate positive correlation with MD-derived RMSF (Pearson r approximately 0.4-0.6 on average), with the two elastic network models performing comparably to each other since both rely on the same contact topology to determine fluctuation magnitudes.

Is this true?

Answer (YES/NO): NO